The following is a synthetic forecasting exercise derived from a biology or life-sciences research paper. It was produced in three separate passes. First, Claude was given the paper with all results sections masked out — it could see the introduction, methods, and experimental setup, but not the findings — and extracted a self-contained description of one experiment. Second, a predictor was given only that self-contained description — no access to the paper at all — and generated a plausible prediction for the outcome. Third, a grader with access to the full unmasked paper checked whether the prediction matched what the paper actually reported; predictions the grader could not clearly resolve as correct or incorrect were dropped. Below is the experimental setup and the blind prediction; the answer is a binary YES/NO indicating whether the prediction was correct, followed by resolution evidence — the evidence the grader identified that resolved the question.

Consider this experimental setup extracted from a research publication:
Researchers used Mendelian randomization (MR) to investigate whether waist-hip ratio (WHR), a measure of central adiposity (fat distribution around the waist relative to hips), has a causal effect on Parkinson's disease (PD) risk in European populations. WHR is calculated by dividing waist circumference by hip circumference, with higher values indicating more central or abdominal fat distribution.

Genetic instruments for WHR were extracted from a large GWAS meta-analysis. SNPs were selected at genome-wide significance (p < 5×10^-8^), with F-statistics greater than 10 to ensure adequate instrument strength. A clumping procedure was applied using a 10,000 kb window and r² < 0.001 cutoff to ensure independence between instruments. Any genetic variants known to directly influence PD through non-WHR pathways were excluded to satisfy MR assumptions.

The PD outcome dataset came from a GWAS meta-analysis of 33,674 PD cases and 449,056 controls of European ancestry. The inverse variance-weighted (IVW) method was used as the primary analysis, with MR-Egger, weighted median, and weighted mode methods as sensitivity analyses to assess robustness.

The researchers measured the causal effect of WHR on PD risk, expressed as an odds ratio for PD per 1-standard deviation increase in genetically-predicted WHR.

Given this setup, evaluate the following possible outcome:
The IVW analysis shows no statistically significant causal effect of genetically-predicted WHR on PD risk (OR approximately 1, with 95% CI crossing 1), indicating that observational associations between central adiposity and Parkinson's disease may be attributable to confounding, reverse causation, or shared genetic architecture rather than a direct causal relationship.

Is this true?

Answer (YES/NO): NO